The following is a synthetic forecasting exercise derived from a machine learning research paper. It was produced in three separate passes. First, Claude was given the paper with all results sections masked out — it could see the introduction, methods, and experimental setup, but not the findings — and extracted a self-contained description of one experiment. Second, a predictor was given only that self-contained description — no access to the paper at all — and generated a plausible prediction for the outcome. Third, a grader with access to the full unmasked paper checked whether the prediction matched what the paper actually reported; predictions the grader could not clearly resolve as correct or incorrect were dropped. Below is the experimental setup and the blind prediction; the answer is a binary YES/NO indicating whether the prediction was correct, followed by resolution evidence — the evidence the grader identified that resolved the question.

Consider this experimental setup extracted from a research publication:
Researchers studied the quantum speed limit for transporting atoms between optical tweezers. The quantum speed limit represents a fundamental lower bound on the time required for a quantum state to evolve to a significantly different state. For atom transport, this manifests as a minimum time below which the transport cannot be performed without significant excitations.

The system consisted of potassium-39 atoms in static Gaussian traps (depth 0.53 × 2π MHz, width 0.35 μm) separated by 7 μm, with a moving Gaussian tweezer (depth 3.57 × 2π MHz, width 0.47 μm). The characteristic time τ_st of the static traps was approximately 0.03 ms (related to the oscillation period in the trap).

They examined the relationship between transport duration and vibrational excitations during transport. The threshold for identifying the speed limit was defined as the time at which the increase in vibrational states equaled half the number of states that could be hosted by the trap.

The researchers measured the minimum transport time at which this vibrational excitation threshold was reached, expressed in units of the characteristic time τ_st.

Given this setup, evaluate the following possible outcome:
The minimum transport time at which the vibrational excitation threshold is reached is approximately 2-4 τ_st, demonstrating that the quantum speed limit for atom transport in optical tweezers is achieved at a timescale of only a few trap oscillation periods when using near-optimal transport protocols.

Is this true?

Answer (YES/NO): NO